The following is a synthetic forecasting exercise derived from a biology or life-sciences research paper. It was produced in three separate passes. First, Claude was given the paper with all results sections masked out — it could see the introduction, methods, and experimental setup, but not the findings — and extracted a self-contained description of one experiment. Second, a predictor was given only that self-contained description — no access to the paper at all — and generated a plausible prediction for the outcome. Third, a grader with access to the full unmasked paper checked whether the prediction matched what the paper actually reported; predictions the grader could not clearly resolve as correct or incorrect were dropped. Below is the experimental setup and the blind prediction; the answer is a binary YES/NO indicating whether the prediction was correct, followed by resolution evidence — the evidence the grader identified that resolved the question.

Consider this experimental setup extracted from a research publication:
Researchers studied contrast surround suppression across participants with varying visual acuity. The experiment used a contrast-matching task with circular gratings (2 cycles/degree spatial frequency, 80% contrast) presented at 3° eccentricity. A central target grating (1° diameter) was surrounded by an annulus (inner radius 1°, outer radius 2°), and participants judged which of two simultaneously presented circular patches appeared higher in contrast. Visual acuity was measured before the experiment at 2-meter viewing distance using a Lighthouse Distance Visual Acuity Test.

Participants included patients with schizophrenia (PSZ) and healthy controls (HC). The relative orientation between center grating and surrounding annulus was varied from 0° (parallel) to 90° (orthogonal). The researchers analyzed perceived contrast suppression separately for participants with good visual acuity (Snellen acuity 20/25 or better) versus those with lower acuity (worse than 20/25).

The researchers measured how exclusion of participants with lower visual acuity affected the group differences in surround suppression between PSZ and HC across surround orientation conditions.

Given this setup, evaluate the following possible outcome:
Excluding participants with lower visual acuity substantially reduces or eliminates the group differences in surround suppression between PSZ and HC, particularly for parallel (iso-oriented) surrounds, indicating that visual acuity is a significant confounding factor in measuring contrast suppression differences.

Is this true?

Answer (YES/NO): NO